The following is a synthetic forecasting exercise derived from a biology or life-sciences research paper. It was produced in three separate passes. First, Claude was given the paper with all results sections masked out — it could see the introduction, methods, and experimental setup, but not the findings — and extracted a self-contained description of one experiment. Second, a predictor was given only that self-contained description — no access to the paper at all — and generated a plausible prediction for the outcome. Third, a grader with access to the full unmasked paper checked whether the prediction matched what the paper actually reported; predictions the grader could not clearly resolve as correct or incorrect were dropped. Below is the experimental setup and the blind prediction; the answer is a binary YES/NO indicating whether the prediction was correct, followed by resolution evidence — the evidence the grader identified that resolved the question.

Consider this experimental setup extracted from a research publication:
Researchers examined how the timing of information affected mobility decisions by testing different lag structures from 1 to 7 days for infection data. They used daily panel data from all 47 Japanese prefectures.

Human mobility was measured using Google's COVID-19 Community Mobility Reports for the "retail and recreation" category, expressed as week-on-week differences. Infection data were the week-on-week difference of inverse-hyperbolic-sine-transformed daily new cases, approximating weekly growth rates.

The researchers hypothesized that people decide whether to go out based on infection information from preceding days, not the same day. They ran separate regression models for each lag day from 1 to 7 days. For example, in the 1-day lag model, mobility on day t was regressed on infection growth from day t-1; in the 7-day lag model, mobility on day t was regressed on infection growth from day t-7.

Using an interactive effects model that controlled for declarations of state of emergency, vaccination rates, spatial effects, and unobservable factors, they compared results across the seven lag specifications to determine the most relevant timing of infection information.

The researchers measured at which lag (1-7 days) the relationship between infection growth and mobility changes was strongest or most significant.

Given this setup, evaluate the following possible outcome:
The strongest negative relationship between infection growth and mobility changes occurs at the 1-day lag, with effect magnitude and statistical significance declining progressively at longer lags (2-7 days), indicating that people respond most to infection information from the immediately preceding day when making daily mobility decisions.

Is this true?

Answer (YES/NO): NO